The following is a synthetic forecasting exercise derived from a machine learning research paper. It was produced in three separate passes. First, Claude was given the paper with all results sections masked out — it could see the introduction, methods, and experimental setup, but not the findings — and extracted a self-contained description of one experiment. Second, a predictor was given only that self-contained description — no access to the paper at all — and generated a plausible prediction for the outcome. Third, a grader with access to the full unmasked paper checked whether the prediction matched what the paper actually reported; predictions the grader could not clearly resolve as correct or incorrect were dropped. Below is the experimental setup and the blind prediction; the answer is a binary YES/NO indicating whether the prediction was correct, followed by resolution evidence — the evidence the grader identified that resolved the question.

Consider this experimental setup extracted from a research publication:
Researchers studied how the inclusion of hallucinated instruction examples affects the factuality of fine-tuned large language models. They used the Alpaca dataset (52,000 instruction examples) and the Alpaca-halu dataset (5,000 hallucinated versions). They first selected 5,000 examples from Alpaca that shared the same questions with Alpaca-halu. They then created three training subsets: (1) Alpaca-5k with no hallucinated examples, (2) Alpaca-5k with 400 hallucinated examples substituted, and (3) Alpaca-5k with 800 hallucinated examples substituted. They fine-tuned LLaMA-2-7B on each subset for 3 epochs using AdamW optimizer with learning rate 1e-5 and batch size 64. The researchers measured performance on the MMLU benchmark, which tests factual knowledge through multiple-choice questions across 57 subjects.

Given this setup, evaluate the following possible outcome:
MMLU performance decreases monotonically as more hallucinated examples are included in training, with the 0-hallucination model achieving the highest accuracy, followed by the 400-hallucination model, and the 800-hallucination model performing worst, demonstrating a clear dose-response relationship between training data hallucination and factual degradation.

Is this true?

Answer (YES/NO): YES